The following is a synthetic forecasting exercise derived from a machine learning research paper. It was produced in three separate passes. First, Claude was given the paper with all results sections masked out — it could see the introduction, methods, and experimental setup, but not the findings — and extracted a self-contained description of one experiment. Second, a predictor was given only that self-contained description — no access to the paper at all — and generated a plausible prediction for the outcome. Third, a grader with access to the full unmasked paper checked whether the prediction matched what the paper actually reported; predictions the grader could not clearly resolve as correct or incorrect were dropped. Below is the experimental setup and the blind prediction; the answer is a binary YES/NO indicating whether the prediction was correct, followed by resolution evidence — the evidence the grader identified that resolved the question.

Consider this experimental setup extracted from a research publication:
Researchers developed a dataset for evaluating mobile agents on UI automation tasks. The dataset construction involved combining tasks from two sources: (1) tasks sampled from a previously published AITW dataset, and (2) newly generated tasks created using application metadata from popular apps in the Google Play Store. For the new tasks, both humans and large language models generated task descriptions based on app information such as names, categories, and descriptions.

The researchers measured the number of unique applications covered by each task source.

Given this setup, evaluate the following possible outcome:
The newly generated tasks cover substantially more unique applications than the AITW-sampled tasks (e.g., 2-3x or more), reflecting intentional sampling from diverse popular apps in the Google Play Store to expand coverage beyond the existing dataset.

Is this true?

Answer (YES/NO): NO